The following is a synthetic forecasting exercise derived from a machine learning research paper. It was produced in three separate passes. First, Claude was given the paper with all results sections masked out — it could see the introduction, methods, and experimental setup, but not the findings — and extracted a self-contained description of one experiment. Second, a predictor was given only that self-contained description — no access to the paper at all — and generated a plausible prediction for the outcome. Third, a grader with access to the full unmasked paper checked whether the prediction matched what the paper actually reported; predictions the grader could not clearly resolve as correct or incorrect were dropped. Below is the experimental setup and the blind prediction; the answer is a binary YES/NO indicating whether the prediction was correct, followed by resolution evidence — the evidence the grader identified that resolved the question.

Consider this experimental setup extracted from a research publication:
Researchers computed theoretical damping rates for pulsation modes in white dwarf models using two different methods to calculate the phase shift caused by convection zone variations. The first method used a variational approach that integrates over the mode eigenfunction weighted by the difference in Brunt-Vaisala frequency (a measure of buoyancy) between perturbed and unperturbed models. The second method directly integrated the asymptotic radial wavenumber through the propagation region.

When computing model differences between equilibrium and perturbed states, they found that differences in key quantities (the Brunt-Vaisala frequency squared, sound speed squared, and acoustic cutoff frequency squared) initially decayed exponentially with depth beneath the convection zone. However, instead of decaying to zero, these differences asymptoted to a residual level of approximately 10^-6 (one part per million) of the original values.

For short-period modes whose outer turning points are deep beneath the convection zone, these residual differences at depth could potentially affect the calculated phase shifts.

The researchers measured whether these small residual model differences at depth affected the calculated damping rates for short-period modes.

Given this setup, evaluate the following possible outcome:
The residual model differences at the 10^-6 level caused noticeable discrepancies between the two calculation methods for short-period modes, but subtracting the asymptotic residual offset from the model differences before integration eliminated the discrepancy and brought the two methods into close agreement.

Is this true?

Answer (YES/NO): NO